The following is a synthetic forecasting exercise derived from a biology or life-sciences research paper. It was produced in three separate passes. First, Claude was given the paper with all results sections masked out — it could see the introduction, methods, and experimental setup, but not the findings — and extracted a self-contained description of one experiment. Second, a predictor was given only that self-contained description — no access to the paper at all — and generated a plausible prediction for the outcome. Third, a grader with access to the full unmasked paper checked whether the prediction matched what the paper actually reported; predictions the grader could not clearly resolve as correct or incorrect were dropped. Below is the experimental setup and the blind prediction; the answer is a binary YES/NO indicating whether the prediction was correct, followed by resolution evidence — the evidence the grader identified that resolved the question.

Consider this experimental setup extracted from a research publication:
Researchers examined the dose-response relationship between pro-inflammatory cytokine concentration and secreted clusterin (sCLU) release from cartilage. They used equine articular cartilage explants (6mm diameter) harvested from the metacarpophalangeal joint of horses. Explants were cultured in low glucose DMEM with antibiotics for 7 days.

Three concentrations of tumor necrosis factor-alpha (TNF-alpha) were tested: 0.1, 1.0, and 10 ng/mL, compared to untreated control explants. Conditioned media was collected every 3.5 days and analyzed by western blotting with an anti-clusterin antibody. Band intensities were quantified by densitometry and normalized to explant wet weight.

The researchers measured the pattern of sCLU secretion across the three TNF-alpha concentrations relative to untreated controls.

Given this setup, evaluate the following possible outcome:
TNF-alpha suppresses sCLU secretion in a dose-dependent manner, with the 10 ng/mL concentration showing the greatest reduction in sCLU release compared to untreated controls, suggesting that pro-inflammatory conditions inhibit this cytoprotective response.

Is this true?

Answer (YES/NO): YES